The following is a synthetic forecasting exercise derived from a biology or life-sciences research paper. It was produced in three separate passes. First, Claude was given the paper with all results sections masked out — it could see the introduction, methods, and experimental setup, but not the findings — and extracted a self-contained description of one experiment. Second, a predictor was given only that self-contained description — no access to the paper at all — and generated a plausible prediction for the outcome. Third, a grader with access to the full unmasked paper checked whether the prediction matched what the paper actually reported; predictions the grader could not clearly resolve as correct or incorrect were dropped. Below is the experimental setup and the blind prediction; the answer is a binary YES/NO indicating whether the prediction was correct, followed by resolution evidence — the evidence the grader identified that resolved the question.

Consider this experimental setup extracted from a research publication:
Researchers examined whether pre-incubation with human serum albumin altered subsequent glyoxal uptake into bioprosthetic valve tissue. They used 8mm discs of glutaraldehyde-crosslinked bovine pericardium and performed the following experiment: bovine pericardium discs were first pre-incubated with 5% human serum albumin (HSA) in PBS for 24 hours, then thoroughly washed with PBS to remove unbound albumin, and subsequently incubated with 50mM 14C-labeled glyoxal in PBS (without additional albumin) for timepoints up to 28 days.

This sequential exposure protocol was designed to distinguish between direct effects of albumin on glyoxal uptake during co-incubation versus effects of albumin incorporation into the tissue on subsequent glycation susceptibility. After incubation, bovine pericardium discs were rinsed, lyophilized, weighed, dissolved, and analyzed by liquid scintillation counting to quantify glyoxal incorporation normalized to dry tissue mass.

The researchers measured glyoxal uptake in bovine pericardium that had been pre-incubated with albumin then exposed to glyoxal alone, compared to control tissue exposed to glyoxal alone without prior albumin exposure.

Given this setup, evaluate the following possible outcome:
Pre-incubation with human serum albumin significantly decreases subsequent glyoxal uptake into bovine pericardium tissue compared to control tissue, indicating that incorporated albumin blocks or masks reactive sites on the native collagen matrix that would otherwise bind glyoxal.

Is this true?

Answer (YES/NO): NO